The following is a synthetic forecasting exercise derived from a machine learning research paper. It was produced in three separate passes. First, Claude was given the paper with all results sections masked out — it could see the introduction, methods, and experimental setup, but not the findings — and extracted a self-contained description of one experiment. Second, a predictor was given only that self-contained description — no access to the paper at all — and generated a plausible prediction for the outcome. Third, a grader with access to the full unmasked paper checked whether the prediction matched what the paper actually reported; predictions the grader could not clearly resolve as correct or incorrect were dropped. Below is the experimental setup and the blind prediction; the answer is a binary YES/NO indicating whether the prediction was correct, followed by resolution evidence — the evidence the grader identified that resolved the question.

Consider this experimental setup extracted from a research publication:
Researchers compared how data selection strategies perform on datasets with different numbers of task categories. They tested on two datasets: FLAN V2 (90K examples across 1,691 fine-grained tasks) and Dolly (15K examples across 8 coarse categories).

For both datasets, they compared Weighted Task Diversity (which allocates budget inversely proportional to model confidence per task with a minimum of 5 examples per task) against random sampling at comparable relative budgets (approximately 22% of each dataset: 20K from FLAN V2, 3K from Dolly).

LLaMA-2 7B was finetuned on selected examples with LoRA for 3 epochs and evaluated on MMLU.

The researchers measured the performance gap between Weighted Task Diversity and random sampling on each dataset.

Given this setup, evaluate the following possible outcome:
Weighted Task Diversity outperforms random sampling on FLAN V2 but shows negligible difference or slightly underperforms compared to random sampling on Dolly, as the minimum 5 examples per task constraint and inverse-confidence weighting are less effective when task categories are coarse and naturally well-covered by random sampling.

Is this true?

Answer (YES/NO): NO